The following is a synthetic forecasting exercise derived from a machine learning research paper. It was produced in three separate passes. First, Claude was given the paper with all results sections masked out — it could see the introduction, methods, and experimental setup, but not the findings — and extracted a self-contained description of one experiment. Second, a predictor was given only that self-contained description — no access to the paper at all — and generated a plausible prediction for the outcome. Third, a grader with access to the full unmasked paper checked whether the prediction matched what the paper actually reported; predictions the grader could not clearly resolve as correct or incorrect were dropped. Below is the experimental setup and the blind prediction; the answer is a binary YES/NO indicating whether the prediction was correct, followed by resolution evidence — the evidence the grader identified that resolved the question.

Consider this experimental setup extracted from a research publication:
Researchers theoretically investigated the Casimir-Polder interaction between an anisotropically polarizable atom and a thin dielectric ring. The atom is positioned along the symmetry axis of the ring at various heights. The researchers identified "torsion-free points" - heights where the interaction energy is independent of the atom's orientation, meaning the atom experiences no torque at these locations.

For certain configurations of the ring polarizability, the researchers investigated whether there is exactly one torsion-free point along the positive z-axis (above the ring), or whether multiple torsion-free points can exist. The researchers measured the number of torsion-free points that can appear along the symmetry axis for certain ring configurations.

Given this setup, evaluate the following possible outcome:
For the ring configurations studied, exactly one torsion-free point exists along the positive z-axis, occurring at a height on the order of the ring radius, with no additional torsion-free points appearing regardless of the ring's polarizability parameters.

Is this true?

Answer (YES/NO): NO